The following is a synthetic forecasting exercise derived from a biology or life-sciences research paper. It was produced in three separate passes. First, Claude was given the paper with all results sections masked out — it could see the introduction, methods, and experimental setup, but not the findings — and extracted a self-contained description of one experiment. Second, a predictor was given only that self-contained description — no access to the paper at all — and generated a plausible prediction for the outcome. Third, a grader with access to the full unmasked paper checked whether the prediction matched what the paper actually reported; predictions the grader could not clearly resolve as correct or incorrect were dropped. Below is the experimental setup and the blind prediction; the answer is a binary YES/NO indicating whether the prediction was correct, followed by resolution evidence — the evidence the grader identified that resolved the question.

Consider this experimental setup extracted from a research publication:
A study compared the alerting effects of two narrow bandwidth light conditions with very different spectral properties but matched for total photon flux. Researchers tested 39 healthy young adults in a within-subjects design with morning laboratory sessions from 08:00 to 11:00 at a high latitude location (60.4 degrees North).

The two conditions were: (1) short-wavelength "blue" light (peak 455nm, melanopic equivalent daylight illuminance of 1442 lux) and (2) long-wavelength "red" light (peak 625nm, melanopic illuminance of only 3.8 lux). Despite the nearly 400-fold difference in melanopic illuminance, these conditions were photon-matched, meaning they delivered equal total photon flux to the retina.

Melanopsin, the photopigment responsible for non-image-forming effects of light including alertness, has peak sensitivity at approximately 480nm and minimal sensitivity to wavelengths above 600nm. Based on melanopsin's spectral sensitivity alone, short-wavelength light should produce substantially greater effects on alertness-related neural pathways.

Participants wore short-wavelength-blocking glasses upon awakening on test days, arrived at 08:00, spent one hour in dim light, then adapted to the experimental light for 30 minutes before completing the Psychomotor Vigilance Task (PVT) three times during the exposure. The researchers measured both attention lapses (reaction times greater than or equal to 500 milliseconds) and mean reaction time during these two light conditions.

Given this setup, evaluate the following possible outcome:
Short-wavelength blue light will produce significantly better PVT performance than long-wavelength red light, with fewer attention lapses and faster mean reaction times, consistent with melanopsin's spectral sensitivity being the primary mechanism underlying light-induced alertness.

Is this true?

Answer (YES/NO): NO